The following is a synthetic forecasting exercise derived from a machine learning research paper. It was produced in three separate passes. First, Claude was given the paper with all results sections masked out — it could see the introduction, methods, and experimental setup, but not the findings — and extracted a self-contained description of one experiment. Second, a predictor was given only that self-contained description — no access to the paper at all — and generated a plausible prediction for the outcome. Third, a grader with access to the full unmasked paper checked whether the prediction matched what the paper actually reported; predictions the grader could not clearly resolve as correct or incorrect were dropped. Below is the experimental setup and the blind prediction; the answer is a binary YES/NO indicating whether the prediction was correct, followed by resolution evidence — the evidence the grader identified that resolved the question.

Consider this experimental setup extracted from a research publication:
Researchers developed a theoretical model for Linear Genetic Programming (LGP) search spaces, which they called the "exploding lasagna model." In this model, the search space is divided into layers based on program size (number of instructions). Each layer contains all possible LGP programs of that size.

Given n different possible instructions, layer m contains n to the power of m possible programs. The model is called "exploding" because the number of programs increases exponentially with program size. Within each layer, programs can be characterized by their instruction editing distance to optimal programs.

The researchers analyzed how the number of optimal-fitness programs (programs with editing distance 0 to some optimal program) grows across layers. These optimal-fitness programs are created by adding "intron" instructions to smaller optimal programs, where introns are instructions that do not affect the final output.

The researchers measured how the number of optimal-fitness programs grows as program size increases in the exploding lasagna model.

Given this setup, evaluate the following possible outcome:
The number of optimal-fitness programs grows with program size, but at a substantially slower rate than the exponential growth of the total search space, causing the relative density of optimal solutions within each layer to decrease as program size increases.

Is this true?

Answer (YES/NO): NO